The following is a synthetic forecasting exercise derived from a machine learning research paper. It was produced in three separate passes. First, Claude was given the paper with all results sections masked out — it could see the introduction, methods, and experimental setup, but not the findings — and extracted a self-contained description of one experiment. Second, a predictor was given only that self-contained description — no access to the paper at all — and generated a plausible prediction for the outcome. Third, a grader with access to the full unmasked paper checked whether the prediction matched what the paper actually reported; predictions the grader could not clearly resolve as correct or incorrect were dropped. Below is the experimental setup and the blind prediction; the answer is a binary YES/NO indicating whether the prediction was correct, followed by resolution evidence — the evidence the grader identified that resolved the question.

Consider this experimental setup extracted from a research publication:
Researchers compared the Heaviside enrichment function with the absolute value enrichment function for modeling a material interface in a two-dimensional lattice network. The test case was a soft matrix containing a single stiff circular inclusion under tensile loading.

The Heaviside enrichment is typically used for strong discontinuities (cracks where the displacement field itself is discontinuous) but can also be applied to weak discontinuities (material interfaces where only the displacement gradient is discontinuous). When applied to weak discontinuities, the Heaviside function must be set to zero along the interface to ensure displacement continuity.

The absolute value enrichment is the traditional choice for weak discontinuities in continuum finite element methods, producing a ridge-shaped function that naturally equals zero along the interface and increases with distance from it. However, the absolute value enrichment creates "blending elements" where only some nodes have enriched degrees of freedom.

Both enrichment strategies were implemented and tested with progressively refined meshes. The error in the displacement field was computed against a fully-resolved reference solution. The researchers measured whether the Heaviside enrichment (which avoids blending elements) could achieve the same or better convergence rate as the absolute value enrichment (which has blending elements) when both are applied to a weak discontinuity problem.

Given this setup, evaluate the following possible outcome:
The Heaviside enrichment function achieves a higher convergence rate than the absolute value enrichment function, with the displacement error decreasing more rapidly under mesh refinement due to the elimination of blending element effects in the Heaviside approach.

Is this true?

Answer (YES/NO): NO